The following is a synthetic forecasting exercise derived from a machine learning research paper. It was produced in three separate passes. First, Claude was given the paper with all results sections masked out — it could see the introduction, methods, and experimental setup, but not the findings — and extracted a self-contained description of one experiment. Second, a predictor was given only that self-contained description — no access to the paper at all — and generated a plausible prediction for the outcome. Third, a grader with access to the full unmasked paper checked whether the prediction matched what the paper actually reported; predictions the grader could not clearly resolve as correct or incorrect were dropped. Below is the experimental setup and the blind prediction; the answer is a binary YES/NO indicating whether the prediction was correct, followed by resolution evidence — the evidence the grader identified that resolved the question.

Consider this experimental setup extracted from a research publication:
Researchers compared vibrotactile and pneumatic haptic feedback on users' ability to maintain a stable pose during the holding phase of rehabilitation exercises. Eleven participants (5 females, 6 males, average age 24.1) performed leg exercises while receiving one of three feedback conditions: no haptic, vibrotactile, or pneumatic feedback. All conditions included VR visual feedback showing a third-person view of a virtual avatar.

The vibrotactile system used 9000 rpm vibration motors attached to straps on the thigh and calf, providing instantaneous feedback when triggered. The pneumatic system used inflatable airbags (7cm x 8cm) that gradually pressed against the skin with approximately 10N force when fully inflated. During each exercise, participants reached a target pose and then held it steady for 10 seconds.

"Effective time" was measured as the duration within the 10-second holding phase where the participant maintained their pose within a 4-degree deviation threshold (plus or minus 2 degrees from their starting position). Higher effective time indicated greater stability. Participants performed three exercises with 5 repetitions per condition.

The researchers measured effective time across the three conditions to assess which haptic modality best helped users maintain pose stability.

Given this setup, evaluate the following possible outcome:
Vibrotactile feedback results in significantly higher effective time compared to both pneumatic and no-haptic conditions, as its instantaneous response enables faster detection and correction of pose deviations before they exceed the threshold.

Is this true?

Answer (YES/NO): NO